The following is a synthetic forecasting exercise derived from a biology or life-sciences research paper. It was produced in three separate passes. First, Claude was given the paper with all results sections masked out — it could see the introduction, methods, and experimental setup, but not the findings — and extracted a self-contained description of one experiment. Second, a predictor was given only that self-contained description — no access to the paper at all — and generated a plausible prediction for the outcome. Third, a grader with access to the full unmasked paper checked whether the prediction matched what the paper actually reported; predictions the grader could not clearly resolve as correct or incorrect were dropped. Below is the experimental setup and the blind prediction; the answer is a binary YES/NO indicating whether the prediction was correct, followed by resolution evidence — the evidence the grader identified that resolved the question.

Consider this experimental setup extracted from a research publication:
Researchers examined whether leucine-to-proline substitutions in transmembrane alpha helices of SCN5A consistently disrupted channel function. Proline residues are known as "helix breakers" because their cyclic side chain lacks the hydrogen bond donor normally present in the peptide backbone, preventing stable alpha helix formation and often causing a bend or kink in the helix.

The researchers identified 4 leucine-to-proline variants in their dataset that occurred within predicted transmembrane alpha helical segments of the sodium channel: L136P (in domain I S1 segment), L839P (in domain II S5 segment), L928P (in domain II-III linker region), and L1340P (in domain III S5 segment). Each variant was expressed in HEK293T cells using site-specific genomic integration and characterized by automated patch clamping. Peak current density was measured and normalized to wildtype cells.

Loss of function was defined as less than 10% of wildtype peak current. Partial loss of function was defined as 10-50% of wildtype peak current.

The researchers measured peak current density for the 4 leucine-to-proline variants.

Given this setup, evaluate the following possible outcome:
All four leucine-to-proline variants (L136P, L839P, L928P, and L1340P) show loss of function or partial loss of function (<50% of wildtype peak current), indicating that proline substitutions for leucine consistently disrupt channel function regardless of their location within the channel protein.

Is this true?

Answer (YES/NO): YES